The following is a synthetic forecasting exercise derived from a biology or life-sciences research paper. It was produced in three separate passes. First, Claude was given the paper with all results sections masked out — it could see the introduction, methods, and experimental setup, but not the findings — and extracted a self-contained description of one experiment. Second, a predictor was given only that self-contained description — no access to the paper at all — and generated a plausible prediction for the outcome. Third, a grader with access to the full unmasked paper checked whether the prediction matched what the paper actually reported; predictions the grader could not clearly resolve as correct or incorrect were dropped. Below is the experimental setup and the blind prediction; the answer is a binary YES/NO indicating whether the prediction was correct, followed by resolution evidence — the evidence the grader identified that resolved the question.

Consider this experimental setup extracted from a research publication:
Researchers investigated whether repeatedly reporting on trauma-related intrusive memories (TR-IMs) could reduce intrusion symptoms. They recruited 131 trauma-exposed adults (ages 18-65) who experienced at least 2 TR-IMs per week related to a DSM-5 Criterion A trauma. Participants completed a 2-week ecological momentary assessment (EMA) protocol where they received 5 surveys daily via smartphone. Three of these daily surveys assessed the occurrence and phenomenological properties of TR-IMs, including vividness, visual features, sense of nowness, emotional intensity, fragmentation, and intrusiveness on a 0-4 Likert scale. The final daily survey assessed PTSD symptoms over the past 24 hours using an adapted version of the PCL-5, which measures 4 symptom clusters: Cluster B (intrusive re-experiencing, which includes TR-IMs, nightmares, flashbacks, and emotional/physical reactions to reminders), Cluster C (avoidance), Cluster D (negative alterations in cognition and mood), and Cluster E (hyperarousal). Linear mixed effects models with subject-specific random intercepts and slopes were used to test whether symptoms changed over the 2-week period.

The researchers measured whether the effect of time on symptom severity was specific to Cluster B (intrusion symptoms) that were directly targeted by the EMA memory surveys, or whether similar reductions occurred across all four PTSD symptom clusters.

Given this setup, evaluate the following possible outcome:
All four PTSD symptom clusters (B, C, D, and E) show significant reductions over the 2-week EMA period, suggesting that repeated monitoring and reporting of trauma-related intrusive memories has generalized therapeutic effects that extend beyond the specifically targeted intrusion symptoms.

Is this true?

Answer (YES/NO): NO